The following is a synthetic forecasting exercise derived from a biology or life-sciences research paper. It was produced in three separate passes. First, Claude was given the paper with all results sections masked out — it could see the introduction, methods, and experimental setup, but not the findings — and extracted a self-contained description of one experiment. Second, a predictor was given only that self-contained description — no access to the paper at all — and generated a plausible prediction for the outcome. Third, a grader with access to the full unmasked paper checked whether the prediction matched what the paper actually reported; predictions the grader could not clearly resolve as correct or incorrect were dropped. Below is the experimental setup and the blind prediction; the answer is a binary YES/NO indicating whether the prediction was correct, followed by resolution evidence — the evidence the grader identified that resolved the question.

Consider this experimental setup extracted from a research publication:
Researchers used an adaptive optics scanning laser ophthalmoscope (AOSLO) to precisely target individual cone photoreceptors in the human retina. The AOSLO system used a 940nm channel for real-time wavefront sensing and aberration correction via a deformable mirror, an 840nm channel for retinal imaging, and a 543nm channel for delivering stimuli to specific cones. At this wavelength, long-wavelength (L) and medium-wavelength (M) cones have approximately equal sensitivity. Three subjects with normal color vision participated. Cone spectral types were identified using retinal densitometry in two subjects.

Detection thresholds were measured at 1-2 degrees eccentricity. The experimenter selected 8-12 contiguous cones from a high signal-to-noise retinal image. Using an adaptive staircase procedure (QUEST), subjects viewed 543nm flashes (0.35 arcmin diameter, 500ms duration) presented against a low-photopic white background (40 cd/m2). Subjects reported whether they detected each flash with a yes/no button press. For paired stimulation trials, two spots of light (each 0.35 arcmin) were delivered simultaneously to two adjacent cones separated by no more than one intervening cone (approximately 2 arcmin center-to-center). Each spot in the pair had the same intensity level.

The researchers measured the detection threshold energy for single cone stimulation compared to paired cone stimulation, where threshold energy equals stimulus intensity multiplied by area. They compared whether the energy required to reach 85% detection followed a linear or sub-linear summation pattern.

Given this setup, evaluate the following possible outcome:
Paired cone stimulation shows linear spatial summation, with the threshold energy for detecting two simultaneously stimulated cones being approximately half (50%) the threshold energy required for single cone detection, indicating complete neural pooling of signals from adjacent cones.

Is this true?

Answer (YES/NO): NO